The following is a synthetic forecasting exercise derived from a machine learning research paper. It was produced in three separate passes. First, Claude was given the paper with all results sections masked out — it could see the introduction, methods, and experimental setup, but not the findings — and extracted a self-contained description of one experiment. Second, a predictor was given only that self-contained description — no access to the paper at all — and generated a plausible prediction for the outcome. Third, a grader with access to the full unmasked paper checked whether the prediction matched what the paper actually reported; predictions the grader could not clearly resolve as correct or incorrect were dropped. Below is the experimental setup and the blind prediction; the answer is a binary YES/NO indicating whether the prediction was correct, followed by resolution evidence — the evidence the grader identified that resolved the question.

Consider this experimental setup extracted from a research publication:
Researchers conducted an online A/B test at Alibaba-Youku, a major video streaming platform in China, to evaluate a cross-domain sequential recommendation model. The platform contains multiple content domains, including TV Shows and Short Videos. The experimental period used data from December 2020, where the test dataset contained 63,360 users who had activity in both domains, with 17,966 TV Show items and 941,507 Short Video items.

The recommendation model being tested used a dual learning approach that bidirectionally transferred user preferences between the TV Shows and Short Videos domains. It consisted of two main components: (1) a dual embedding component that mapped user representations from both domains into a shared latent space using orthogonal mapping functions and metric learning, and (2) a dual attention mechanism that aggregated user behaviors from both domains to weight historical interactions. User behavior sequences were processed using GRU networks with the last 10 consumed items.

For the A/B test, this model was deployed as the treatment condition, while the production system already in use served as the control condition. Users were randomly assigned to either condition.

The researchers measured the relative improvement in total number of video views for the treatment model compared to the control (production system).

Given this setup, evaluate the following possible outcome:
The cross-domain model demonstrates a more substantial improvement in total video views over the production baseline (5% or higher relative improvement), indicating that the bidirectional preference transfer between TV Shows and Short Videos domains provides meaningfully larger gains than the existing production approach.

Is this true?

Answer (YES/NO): YES